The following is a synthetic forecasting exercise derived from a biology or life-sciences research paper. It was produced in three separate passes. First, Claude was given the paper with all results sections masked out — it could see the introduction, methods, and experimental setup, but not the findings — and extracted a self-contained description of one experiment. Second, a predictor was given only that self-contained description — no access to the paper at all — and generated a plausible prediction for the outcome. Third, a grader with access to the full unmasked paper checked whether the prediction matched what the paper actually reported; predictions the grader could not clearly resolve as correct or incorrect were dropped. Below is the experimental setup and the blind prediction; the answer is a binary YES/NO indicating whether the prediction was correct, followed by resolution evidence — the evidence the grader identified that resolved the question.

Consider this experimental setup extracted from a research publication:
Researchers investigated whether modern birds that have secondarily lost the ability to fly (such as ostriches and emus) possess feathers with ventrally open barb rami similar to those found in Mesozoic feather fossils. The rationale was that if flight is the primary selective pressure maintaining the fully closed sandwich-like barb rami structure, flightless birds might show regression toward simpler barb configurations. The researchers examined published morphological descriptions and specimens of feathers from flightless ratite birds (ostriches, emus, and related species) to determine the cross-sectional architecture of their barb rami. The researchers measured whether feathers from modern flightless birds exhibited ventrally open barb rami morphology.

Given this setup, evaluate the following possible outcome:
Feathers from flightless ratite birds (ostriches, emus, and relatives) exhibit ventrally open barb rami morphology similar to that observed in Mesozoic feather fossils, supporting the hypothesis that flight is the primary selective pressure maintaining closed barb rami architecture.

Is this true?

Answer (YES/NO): NO